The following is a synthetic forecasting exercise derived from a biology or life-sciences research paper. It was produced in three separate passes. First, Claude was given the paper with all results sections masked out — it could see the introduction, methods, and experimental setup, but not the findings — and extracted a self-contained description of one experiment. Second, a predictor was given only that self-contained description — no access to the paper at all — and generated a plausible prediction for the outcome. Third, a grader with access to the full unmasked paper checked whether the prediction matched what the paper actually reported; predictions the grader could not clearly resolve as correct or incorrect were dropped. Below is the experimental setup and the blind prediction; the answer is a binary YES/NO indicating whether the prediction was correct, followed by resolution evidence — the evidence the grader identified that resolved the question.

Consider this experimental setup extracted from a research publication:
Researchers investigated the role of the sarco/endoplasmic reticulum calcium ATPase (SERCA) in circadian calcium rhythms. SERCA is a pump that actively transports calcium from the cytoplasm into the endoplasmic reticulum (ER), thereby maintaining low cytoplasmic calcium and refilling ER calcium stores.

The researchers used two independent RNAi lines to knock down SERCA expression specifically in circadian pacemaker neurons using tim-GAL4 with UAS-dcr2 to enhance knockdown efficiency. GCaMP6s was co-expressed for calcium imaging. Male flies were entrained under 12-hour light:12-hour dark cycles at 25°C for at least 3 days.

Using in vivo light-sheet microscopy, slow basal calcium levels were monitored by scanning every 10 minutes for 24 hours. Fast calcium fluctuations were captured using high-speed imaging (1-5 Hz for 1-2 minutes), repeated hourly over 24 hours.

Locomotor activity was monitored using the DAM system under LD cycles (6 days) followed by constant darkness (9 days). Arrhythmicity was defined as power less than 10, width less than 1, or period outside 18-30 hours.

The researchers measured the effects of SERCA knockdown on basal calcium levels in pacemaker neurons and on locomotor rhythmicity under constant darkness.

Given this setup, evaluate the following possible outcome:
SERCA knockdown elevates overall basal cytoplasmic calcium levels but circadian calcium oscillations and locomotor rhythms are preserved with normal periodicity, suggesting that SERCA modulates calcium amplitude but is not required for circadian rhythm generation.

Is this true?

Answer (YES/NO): NO